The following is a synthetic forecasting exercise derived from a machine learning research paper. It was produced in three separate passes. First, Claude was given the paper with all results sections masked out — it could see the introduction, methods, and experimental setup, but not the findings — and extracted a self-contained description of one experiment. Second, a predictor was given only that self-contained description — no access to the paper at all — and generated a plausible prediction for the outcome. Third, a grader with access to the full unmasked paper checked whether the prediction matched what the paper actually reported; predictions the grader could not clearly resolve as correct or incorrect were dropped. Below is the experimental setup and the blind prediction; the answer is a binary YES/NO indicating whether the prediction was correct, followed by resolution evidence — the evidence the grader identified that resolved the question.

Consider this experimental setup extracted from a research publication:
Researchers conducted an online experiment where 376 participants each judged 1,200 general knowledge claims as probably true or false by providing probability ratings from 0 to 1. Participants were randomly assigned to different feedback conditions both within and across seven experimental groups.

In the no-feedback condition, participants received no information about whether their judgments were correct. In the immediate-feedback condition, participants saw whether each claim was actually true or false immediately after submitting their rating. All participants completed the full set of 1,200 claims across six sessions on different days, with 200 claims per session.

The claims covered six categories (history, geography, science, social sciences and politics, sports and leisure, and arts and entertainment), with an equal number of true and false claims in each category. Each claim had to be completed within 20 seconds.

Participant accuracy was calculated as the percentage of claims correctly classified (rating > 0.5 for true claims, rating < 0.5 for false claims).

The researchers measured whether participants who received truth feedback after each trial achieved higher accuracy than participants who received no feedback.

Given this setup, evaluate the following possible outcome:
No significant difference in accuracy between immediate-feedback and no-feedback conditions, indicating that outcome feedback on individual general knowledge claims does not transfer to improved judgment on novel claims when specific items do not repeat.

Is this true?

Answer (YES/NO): YES